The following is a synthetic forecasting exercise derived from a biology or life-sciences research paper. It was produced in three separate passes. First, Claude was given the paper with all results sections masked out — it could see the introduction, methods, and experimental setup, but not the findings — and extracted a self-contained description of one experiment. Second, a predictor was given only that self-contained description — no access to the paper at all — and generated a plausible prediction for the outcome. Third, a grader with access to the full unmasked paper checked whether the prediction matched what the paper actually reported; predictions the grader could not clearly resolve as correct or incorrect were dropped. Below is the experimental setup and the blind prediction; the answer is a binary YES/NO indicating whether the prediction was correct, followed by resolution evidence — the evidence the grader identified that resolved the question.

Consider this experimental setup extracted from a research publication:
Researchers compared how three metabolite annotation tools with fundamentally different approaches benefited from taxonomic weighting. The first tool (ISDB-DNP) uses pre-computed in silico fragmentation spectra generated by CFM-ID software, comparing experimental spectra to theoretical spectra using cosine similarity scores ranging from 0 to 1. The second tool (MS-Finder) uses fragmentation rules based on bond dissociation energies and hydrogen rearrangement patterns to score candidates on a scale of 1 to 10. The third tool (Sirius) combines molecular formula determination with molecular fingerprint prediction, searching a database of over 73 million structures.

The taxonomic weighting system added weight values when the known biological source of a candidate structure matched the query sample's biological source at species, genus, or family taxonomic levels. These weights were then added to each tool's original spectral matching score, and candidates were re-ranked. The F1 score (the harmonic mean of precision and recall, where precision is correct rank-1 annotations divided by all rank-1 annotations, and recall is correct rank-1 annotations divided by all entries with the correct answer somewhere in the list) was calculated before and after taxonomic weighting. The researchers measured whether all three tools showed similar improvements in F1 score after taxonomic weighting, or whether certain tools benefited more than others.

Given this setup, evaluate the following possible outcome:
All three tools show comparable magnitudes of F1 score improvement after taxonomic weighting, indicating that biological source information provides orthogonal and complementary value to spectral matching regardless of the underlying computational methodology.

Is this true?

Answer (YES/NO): NO